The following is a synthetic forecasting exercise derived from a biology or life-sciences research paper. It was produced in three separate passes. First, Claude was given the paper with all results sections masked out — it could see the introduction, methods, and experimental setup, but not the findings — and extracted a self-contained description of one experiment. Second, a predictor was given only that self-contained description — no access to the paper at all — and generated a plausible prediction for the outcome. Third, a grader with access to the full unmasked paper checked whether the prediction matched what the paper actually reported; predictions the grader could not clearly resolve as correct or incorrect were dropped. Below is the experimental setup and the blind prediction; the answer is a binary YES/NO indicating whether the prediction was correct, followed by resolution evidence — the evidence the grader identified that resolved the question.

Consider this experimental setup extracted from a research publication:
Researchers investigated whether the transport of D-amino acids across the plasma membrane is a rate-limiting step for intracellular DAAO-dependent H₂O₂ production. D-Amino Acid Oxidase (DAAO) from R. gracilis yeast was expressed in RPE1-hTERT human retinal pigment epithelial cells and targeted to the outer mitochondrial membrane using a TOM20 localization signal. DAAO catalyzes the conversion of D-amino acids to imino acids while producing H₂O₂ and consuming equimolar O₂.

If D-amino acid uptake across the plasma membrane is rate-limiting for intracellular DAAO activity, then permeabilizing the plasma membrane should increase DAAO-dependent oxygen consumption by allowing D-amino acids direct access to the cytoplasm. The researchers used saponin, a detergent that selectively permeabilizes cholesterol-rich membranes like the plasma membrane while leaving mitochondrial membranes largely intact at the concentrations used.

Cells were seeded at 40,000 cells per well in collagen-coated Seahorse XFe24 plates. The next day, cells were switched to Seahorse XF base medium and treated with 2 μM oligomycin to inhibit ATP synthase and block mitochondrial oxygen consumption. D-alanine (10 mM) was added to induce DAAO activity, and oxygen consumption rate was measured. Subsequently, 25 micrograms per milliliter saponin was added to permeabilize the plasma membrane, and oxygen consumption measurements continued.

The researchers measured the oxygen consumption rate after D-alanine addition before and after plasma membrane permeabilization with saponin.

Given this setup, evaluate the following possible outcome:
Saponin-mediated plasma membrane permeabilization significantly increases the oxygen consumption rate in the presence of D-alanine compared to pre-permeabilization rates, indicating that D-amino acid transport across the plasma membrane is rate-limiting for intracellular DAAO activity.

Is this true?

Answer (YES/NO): YES